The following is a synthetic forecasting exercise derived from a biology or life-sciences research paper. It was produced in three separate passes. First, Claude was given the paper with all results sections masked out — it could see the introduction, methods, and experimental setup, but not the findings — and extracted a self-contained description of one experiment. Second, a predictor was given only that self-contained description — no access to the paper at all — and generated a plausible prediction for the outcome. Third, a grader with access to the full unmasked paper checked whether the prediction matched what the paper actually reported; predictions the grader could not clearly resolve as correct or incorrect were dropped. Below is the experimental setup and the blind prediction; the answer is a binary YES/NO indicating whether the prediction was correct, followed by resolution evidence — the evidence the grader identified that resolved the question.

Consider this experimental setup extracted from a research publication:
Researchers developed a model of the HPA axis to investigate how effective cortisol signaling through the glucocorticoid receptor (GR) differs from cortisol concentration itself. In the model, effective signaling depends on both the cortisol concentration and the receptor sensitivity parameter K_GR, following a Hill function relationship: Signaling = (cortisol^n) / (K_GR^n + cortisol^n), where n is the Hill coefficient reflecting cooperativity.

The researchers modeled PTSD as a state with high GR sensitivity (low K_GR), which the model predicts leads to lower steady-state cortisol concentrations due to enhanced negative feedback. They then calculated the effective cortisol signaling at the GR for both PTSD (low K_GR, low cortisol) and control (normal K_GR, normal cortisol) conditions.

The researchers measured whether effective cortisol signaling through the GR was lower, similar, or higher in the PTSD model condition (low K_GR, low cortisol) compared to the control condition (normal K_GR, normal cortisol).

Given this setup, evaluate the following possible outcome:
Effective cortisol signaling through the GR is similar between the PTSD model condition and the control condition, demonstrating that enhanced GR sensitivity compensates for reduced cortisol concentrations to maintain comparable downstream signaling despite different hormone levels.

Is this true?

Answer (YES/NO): NO